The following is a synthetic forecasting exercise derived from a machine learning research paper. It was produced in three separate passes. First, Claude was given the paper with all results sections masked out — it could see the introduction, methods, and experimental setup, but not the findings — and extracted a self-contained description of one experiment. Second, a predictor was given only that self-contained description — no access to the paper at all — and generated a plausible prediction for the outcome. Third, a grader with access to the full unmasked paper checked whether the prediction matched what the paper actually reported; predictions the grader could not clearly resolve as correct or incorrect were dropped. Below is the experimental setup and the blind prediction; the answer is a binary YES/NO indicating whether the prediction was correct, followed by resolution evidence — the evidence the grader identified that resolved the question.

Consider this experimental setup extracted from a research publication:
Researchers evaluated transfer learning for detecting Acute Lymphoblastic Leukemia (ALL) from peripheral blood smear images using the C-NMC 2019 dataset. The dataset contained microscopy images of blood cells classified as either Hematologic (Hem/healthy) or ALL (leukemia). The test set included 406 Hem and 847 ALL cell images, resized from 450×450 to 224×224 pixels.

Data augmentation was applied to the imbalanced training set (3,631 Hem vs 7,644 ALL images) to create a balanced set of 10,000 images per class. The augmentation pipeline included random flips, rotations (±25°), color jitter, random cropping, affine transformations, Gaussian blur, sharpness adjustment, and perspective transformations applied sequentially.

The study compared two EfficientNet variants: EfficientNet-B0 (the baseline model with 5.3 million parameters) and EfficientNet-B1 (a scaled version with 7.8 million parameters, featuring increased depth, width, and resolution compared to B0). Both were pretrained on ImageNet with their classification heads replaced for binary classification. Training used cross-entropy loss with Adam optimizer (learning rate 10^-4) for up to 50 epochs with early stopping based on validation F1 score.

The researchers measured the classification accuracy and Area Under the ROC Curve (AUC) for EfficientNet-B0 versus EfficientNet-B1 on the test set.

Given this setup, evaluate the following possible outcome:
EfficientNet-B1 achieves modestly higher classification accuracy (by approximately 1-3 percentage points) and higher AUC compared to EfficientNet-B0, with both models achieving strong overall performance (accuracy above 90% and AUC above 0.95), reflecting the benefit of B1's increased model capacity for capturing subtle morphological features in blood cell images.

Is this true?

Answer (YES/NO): NO